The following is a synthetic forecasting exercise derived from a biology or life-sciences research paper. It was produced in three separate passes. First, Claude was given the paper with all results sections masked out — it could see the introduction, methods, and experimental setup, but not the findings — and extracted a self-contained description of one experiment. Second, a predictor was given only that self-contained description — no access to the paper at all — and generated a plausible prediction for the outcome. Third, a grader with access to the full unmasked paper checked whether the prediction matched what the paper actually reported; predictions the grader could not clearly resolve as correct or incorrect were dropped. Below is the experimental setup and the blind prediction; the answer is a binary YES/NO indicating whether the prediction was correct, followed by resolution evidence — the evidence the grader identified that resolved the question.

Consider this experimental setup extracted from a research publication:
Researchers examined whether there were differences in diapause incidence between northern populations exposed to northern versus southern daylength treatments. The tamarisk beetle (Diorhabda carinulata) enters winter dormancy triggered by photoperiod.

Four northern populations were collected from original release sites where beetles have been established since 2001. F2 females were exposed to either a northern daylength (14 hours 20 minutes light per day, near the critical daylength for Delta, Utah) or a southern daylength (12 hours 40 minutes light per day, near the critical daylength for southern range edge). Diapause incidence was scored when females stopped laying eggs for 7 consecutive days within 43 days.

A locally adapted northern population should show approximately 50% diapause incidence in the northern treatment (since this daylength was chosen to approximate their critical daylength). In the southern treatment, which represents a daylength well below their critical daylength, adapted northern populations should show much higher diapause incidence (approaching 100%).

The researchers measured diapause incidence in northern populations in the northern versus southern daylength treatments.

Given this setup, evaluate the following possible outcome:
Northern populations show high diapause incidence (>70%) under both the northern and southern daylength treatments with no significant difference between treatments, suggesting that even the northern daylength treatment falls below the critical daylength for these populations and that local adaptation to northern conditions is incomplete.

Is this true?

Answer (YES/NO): NO